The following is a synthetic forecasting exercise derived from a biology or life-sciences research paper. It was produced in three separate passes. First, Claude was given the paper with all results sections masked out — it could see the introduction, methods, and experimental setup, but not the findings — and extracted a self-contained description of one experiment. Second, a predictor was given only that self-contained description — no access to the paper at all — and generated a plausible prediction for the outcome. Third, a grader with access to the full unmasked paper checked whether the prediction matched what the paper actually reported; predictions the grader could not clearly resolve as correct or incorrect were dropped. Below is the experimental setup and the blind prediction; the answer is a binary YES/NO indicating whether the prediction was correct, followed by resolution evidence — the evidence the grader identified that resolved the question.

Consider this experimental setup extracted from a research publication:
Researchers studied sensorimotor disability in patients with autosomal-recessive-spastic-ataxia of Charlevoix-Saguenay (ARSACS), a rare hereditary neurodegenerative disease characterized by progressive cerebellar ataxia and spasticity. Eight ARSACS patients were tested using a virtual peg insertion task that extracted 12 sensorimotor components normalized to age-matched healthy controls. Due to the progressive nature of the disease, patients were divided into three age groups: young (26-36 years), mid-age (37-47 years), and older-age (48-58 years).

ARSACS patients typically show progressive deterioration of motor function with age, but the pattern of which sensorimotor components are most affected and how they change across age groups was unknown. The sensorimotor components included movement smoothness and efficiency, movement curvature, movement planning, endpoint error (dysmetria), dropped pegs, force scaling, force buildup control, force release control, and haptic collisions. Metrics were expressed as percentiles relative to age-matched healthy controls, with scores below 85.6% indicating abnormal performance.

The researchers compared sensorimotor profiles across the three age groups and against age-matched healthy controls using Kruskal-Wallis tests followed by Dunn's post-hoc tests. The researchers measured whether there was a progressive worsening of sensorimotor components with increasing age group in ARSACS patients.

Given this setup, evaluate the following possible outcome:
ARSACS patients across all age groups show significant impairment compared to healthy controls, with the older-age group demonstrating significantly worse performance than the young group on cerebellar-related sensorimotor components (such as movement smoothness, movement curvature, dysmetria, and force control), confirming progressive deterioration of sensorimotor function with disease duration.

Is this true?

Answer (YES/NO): NO